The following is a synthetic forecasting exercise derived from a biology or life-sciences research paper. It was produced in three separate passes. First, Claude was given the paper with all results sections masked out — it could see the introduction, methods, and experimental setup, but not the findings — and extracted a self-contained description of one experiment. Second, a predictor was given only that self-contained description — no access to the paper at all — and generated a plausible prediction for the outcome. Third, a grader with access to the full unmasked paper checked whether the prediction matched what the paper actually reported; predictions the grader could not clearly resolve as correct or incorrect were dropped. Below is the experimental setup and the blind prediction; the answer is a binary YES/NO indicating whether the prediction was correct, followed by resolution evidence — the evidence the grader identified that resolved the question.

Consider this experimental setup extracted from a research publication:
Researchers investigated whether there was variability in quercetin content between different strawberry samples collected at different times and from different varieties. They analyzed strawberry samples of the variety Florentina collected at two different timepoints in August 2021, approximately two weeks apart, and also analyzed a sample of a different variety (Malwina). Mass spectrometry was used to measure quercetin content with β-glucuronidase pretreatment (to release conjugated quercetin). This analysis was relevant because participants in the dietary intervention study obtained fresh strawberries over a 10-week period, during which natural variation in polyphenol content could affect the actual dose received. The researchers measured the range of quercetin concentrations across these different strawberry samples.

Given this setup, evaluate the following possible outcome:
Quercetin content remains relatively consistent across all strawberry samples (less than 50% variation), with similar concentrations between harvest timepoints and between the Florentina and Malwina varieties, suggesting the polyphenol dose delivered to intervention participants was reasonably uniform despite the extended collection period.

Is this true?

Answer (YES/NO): NO